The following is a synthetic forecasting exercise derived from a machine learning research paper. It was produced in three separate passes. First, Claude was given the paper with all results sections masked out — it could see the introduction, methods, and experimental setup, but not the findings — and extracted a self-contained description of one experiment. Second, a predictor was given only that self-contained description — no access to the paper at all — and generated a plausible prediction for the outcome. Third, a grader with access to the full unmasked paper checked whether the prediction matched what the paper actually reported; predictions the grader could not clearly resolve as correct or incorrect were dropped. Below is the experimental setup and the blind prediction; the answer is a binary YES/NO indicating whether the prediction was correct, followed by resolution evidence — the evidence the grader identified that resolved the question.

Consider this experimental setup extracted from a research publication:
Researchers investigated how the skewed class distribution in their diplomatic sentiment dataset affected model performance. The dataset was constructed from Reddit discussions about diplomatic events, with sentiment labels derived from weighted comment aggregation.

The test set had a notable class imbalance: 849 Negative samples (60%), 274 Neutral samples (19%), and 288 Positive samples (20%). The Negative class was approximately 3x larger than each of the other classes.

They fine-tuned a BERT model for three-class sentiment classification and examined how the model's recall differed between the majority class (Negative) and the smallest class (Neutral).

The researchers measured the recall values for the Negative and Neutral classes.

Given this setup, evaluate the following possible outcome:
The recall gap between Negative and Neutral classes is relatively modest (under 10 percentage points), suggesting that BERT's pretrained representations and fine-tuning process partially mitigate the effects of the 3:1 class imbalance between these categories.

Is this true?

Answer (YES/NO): NO